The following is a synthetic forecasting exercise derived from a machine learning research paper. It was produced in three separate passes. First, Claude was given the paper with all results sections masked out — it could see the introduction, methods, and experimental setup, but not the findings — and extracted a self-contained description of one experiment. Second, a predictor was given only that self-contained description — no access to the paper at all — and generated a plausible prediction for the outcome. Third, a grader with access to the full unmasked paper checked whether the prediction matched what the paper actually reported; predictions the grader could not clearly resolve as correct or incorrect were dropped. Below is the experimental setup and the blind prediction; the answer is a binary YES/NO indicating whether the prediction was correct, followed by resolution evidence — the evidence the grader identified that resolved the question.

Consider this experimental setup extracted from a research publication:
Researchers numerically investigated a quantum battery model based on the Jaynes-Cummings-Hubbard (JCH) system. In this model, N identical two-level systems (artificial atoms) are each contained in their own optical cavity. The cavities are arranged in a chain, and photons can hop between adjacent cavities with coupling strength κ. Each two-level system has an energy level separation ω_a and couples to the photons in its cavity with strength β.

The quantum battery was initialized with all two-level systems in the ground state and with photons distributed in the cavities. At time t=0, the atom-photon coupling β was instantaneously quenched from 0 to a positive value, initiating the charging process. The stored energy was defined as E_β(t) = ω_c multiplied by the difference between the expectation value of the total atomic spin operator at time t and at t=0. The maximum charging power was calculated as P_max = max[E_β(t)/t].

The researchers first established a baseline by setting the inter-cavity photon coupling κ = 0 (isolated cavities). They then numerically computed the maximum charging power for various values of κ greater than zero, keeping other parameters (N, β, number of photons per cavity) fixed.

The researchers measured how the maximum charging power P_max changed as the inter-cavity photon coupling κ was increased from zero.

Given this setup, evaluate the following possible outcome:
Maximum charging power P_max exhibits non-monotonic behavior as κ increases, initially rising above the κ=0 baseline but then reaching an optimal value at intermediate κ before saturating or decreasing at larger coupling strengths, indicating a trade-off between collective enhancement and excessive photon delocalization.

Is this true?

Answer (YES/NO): NO